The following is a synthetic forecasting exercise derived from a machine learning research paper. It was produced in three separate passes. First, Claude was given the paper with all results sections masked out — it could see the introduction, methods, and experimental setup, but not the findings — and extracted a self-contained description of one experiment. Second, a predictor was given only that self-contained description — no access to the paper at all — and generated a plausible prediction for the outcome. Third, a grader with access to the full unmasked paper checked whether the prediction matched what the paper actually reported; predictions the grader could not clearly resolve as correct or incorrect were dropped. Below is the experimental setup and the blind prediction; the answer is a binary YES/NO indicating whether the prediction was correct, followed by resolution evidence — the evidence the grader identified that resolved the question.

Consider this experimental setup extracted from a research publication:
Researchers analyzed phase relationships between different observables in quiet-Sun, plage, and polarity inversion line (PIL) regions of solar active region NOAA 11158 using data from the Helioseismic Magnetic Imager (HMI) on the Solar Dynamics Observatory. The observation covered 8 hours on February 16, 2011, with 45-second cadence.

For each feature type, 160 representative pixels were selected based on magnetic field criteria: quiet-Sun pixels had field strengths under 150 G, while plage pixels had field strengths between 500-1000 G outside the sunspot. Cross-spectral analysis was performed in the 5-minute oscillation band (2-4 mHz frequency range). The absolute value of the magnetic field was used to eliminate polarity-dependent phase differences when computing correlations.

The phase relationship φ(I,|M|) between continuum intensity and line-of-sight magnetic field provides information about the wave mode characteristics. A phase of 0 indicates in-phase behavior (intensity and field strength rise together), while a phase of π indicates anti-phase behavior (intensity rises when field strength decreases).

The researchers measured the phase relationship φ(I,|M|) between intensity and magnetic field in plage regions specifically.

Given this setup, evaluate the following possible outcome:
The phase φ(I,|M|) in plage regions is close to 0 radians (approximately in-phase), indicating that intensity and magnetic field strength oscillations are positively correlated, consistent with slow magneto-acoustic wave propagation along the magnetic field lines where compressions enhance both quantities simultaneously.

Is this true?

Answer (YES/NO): NO